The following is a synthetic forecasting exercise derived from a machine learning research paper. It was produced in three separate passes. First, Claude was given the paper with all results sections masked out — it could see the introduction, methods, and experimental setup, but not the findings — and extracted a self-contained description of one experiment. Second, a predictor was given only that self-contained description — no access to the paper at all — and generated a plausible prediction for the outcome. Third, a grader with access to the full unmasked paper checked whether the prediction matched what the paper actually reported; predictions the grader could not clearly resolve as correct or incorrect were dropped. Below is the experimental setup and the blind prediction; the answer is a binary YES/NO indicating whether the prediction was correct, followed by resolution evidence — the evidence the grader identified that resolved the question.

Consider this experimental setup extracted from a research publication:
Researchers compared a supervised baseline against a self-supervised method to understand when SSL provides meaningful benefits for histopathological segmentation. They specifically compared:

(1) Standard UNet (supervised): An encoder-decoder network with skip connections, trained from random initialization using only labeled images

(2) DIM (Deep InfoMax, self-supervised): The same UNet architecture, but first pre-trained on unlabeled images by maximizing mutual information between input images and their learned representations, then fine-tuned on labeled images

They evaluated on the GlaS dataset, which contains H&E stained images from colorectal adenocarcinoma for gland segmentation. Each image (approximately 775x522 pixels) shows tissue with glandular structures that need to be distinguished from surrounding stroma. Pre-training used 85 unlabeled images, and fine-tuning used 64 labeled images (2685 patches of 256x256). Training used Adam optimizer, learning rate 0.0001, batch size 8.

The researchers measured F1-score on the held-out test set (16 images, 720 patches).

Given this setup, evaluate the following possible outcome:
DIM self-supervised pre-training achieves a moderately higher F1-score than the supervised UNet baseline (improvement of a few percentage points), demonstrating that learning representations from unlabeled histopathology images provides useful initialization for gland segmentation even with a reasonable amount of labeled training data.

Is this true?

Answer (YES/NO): YES